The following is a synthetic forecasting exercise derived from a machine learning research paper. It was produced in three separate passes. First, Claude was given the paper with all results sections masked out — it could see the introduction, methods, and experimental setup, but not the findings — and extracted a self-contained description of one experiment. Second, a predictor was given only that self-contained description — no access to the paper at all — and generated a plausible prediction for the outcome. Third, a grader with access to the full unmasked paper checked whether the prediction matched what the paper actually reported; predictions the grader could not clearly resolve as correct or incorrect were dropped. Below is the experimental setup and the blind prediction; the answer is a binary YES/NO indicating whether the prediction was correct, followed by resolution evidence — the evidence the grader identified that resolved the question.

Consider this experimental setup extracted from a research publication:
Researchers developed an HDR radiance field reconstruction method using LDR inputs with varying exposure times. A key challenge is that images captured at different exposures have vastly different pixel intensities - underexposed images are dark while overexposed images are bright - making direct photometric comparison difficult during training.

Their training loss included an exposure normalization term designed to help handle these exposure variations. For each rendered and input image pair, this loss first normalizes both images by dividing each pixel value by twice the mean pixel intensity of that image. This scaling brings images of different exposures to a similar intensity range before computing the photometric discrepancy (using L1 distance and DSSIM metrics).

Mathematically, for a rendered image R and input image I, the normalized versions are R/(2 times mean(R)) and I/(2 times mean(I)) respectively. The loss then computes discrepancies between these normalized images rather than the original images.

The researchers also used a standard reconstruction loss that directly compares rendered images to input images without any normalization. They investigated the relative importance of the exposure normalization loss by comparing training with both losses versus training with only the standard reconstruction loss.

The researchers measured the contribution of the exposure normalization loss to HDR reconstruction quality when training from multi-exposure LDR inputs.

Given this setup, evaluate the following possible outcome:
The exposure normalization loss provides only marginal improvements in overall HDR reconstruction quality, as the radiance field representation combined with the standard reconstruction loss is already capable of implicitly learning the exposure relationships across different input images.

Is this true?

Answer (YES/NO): NO